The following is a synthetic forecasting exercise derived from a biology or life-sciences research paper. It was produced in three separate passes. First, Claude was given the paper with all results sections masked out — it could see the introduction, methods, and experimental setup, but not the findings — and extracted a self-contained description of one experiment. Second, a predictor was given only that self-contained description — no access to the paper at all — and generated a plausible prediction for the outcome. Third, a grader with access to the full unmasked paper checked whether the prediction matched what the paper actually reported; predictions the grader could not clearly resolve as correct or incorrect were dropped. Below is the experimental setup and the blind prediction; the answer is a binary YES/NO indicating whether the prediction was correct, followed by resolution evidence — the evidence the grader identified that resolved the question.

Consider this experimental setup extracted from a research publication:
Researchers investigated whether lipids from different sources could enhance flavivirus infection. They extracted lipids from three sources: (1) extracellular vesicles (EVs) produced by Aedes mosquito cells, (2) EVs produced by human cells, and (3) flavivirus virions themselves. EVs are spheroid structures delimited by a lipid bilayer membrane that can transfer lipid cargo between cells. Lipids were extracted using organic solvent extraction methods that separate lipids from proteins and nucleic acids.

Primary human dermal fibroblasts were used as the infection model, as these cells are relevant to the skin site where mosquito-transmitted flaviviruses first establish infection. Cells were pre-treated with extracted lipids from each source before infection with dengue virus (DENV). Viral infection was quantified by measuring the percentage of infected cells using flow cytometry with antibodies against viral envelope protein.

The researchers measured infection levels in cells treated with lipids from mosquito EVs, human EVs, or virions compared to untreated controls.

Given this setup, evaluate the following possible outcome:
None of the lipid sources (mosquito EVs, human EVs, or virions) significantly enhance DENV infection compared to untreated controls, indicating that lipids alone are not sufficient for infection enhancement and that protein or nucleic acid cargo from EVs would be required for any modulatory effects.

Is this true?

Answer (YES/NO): NO